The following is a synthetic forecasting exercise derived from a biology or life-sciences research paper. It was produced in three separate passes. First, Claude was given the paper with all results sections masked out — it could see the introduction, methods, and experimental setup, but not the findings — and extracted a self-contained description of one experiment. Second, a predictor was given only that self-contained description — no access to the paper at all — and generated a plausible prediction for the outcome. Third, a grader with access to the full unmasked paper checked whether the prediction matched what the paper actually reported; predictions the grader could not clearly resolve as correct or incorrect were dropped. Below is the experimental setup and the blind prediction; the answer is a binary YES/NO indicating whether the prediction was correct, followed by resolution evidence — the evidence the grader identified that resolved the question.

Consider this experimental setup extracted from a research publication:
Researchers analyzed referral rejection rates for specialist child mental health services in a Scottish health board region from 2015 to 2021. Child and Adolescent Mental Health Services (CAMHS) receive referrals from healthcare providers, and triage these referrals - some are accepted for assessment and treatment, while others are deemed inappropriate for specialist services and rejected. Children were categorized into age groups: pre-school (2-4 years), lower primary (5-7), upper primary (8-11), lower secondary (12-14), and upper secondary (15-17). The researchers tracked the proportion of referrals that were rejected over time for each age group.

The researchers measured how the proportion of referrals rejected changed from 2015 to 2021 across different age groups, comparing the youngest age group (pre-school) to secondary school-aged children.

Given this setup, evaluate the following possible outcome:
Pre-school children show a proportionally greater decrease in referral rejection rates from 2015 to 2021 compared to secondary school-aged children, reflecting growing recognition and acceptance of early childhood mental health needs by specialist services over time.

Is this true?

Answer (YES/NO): NO